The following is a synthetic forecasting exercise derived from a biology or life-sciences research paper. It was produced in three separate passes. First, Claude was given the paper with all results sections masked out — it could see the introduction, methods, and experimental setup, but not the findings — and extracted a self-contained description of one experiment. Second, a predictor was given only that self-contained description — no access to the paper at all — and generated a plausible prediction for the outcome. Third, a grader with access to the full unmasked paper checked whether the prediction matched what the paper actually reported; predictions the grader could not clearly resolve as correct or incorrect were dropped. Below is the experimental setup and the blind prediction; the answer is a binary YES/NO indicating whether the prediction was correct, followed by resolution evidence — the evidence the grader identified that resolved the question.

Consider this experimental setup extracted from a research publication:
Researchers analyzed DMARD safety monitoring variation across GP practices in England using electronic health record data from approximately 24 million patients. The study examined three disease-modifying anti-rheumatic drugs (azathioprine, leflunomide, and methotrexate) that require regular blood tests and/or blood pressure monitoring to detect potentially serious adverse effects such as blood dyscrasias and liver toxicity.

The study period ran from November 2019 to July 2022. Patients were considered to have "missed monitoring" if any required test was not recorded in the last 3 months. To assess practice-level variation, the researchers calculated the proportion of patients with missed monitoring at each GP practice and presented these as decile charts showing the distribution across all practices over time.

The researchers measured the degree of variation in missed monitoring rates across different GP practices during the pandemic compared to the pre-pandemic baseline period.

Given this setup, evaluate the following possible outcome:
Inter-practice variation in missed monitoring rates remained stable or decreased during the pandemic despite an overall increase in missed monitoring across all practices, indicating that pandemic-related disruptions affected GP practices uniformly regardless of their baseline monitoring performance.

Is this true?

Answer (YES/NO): NO